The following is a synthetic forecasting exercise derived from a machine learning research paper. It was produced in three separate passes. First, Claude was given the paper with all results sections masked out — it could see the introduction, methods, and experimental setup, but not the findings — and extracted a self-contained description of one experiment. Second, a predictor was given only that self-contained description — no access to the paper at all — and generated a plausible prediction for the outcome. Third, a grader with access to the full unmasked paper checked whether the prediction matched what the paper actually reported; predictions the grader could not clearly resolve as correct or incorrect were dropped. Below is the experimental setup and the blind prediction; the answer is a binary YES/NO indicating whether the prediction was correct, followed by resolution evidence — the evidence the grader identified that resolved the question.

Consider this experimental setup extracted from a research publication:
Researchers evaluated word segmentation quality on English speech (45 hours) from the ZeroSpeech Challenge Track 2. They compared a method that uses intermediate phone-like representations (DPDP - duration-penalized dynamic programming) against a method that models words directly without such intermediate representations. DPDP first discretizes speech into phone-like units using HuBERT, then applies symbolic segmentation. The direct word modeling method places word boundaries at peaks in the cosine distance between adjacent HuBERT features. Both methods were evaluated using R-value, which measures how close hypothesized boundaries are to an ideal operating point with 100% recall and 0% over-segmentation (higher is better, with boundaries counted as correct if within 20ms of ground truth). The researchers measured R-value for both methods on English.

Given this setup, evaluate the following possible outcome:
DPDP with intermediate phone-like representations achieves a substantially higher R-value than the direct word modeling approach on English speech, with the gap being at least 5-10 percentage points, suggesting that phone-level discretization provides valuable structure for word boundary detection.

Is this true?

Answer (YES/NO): NO